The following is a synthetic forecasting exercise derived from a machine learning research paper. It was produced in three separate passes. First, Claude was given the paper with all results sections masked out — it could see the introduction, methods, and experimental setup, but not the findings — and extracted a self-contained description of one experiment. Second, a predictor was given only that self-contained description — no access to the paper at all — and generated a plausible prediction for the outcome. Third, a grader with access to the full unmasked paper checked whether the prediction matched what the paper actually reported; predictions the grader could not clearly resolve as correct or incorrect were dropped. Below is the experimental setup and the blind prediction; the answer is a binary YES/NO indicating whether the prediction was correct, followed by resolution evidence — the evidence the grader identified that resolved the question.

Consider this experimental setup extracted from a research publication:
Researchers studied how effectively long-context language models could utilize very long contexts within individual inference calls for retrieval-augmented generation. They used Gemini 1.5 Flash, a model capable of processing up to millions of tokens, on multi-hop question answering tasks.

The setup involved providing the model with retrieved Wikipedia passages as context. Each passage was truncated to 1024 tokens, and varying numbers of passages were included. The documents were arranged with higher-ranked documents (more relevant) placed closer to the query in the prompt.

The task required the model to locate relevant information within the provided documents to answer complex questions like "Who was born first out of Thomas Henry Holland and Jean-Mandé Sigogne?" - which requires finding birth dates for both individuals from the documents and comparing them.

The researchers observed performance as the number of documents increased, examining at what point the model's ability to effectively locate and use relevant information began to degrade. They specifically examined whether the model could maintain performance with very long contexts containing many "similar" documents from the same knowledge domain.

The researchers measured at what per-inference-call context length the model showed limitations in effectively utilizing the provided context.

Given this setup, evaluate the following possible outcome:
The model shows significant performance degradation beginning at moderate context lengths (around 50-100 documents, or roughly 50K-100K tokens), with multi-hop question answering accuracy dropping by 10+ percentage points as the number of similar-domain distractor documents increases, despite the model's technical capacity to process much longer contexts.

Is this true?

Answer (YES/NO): NO